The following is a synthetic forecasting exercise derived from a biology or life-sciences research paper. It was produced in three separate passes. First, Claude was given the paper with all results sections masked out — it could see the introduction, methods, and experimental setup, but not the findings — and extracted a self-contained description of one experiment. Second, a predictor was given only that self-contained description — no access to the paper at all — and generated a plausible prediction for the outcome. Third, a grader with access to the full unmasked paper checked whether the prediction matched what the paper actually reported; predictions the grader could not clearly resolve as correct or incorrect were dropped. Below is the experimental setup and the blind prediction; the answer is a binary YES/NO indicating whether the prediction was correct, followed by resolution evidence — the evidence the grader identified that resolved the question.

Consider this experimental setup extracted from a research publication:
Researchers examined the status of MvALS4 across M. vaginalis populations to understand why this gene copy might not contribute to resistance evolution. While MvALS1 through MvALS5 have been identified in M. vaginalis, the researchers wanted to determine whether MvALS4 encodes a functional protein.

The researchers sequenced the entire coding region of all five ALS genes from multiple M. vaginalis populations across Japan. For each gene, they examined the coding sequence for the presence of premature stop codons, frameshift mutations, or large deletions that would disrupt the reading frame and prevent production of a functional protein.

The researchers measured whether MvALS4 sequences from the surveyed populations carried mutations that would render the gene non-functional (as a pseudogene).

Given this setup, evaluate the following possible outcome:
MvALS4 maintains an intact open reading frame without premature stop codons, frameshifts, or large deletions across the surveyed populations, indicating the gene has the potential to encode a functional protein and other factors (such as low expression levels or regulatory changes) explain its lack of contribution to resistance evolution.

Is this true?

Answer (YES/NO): NO